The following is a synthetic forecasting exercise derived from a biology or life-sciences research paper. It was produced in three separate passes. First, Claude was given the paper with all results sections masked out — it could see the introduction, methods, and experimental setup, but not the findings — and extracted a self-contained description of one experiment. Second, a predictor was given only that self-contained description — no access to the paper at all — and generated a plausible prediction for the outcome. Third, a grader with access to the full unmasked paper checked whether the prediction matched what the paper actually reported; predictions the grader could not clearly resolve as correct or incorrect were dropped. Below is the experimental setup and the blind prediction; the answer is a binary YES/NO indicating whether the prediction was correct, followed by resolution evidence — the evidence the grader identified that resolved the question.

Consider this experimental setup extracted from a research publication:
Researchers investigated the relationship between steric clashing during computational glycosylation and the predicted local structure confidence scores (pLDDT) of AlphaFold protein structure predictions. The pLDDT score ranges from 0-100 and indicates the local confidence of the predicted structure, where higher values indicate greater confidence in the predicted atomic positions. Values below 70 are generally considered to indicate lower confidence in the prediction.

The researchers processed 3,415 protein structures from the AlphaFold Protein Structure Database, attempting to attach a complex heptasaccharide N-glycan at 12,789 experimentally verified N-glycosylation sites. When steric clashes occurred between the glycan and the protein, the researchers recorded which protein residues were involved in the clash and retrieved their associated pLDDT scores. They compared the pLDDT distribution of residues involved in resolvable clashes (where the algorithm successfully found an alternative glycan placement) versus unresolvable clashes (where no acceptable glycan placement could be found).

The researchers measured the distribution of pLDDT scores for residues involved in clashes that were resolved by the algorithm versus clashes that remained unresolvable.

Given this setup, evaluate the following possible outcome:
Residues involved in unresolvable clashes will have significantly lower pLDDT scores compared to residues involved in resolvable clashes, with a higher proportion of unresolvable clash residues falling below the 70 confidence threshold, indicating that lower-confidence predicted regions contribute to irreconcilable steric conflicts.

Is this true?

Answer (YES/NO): NO